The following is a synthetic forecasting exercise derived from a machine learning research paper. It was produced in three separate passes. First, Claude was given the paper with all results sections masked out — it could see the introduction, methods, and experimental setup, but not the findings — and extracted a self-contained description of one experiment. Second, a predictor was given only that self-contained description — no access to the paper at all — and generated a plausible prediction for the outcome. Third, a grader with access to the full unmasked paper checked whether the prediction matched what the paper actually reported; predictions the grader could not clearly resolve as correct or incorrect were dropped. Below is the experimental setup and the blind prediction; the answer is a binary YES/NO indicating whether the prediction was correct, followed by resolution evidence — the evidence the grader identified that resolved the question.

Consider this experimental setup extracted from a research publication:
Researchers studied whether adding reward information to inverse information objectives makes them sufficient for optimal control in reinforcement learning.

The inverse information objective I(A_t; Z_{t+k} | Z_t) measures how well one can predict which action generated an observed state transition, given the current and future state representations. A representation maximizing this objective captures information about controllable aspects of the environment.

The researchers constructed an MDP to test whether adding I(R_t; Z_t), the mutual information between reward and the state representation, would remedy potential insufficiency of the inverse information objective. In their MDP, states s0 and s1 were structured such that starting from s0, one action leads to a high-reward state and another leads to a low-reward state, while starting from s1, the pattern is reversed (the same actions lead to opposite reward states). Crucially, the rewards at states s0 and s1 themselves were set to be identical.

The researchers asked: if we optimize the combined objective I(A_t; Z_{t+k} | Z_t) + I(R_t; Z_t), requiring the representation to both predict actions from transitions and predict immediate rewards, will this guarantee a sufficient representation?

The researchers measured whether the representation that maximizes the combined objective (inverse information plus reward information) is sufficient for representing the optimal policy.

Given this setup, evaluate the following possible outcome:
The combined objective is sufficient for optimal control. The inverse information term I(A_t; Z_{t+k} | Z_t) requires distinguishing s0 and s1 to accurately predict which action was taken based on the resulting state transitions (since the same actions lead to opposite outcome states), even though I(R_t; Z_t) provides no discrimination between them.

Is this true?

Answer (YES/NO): NO